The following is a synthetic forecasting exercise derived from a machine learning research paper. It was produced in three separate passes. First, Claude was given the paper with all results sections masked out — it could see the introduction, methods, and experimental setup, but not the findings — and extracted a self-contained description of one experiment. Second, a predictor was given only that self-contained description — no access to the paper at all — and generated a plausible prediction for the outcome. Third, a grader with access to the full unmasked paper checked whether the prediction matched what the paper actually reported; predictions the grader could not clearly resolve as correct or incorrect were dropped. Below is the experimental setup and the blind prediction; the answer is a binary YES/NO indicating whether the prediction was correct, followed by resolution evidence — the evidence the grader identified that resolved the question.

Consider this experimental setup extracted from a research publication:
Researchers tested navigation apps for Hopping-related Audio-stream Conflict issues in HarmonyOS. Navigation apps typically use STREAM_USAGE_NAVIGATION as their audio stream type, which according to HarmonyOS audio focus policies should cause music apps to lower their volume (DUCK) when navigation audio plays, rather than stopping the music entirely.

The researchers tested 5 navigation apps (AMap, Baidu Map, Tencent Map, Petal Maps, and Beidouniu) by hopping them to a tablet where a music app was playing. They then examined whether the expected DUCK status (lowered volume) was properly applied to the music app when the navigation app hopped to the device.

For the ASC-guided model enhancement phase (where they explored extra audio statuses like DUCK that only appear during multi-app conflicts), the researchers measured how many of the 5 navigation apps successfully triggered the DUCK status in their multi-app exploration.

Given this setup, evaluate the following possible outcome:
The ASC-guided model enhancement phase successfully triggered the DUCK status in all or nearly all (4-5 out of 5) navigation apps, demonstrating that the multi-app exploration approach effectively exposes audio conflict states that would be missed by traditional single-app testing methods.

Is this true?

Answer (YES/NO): NO